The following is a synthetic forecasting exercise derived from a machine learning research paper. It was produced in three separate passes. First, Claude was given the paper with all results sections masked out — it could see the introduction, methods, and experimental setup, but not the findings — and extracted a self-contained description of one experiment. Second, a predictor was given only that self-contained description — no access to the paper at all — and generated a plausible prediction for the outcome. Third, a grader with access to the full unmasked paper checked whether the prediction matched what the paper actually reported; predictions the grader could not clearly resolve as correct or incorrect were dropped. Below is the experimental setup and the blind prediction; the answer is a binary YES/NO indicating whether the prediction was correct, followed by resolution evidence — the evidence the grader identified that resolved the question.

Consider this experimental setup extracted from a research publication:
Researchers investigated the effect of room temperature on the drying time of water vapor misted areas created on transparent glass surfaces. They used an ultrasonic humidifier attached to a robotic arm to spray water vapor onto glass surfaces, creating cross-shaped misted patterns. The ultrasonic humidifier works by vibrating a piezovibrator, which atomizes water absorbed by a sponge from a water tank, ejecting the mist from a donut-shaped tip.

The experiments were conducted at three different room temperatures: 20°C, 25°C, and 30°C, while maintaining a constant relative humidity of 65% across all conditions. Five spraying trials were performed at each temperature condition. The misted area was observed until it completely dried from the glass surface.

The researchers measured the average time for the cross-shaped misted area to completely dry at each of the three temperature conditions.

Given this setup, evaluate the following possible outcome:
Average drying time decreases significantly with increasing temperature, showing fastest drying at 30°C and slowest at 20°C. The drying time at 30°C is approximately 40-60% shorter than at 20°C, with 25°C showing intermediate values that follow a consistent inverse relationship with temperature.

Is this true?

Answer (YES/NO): NO